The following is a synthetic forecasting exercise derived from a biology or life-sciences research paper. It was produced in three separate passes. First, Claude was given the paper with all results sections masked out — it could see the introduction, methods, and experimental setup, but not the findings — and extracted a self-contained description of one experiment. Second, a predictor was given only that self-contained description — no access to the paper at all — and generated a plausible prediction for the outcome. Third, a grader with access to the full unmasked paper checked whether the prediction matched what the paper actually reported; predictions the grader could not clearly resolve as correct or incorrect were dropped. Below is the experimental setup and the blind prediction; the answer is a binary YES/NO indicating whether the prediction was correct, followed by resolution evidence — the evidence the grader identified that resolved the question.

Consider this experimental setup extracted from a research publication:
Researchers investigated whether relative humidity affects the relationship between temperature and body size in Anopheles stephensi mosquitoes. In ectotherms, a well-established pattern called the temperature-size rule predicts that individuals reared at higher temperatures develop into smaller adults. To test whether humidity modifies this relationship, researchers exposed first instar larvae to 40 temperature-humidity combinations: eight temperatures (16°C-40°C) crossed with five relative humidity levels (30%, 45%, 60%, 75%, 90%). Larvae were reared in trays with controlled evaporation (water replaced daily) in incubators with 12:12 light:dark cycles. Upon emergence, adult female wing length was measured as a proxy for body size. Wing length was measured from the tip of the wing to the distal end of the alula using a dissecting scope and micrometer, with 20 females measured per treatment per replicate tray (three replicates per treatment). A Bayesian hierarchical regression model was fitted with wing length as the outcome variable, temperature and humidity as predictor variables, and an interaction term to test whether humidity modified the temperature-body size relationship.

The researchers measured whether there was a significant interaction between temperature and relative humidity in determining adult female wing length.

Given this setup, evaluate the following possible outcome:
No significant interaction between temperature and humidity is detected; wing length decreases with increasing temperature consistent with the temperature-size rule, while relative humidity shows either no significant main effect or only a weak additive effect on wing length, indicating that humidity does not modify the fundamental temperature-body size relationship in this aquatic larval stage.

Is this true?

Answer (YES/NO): NO